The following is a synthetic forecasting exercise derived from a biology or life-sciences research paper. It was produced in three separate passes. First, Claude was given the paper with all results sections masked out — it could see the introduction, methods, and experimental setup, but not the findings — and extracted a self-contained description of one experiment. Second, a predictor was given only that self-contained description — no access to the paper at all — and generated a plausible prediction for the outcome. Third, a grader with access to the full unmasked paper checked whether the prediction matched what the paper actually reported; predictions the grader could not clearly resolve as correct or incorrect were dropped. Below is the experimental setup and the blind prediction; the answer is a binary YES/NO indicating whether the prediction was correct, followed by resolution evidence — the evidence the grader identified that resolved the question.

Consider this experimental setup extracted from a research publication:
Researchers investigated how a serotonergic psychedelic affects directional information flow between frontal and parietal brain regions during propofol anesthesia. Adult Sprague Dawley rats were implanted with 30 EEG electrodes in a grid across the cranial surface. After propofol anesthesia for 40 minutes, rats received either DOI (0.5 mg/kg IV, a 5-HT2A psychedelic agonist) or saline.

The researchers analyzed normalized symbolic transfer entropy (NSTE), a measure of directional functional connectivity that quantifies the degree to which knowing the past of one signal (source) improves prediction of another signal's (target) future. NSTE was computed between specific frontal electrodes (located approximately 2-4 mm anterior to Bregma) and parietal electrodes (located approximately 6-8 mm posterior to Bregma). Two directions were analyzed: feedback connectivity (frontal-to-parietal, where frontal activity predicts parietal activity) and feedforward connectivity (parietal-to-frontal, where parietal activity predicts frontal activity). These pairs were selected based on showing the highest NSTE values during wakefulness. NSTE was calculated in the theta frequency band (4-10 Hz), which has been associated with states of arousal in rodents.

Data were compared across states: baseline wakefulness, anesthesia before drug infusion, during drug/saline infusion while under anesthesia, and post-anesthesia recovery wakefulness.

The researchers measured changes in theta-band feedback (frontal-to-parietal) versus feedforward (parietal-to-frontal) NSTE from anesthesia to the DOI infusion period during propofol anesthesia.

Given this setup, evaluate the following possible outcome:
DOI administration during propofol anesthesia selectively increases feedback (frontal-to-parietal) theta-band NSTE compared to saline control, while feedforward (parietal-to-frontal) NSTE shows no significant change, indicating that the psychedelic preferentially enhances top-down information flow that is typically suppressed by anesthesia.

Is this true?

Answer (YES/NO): NO